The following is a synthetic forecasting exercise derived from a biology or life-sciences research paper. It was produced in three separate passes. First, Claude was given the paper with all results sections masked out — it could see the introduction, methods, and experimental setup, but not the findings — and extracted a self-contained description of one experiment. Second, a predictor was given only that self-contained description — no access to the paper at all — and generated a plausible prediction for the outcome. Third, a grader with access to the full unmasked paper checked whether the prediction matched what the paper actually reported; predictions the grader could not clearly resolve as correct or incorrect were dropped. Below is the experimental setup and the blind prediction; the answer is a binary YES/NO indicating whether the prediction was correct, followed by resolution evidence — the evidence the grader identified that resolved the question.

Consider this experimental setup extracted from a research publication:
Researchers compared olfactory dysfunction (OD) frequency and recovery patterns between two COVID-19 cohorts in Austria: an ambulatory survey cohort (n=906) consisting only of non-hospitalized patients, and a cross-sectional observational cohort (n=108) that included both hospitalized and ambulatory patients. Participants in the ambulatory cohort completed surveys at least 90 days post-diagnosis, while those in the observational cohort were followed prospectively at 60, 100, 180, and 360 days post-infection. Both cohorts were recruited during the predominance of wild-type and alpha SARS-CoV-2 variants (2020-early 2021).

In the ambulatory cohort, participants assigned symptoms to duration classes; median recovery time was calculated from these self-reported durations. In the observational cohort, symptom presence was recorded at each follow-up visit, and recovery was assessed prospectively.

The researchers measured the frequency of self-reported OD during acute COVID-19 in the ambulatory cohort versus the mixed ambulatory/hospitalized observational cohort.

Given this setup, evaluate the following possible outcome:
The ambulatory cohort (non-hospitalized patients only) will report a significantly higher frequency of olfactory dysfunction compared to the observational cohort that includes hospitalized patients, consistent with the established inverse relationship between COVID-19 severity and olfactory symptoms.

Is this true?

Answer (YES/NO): YES